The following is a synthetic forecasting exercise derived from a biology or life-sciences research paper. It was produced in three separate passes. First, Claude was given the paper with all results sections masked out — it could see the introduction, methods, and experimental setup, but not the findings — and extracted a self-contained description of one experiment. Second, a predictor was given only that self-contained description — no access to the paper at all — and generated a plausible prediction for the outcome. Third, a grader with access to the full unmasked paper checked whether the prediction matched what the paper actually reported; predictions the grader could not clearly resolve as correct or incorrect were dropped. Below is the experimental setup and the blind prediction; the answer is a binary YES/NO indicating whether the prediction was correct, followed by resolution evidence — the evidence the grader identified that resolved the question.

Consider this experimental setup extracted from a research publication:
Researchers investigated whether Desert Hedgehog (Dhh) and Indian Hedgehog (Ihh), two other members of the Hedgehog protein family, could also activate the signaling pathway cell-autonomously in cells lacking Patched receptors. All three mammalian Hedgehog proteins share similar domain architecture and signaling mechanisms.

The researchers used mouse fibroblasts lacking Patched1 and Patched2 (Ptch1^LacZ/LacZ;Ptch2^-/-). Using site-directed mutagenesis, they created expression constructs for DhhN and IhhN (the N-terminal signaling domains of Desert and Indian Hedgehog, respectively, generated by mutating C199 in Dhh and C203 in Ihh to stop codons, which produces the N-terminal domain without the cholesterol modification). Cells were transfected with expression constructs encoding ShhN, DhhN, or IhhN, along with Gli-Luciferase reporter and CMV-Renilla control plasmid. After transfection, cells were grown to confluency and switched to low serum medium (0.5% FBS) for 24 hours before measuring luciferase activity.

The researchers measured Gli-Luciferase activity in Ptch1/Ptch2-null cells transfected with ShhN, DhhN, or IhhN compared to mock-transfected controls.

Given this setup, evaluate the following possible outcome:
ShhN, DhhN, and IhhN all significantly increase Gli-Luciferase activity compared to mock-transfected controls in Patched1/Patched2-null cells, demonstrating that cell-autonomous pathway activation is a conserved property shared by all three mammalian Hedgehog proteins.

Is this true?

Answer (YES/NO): YES